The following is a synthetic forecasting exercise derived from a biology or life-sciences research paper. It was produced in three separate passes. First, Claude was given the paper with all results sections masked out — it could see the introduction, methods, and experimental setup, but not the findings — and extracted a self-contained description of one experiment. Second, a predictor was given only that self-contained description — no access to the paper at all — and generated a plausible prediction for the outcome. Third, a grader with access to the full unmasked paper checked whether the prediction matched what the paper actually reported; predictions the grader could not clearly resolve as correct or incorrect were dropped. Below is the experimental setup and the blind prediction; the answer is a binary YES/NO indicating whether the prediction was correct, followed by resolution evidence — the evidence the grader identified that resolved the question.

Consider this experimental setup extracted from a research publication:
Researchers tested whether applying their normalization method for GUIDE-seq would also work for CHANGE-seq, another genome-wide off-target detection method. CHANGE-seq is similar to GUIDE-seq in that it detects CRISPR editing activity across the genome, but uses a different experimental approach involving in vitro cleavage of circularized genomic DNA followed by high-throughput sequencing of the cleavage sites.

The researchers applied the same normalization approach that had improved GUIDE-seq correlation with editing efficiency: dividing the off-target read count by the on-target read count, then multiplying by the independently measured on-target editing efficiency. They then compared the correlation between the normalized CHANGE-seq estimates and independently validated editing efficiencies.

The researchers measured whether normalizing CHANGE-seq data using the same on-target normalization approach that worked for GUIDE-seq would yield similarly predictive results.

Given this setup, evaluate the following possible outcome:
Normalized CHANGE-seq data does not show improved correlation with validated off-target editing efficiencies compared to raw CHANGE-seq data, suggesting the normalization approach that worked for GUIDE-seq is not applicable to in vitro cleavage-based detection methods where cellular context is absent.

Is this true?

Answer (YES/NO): YES